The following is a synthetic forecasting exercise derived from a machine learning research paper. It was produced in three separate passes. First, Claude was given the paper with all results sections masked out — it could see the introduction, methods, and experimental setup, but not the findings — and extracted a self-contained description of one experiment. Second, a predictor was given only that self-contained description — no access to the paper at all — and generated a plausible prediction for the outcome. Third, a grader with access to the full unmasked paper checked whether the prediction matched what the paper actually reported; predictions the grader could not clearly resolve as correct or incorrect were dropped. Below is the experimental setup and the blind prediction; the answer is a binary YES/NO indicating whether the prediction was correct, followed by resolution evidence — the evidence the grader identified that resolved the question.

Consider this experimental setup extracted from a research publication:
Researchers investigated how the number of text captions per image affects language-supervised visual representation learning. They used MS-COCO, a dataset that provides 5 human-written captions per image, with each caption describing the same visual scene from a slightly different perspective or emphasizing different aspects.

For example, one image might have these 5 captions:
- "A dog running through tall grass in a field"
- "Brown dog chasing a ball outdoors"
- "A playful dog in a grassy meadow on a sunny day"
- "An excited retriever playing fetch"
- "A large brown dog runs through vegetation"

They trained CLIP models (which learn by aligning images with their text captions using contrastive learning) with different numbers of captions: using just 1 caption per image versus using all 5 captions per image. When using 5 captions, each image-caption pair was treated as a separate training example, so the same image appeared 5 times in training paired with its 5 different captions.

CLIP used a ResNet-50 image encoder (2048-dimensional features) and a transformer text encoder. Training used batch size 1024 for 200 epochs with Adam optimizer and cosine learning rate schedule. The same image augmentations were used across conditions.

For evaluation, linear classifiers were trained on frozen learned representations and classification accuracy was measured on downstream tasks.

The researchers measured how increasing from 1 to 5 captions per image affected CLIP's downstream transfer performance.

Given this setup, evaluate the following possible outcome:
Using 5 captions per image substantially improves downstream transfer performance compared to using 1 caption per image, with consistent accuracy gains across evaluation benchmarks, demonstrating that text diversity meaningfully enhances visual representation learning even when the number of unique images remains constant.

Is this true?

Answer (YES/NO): YES